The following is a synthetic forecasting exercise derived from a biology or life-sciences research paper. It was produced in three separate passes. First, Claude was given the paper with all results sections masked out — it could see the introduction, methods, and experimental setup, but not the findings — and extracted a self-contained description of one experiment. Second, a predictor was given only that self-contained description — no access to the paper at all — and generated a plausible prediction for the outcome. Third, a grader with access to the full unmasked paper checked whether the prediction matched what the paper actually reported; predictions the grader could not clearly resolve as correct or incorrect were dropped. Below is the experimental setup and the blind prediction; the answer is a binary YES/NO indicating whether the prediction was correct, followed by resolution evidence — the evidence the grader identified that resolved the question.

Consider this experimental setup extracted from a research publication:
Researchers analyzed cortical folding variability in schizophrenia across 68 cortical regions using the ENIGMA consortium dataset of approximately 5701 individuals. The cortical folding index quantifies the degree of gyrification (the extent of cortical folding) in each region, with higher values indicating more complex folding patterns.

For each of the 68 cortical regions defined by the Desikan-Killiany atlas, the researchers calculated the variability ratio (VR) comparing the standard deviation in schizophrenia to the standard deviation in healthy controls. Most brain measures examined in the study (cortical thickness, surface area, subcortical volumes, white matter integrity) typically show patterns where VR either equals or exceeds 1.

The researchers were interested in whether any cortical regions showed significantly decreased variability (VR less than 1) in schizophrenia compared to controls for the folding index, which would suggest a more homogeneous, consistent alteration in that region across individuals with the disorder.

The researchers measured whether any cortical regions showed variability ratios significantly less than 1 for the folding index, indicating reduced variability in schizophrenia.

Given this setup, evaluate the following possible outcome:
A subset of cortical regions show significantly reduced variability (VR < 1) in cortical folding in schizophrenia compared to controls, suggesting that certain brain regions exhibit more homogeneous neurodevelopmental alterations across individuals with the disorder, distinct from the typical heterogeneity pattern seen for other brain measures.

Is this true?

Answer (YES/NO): YES